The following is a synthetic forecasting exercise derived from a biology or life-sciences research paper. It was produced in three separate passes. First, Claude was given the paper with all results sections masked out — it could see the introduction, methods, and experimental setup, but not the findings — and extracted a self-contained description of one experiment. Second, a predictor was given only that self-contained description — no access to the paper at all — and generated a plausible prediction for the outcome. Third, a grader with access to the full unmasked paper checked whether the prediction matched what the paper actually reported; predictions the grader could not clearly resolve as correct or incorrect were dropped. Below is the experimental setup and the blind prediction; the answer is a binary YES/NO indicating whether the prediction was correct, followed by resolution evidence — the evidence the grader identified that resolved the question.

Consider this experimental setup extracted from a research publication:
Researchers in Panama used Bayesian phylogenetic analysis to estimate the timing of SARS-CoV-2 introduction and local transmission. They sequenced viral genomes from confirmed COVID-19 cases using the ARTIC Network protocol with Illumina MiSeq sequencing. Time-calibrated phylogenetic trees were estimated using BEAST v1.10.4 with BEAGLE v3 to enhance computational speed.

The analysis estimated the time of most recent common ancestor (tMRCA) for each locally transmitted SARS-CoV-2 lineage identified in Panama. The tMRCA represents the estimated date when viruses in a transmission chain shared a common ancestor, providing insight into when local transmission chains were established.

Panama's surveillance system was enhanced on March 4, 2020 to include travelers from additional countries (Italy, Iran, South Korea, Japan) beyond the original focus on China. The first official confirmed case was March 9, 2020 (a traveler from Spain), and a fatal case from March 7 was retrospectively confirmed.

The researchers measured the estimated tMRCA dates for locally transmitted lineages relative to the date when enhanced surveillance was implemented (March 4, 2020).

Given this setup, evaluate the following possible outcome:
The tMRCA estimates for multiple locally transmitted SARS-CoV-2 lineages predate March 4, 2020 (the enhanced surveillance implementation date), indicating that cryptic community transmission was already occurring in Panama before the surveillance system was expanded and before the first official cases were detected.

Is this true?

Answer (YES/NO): YES